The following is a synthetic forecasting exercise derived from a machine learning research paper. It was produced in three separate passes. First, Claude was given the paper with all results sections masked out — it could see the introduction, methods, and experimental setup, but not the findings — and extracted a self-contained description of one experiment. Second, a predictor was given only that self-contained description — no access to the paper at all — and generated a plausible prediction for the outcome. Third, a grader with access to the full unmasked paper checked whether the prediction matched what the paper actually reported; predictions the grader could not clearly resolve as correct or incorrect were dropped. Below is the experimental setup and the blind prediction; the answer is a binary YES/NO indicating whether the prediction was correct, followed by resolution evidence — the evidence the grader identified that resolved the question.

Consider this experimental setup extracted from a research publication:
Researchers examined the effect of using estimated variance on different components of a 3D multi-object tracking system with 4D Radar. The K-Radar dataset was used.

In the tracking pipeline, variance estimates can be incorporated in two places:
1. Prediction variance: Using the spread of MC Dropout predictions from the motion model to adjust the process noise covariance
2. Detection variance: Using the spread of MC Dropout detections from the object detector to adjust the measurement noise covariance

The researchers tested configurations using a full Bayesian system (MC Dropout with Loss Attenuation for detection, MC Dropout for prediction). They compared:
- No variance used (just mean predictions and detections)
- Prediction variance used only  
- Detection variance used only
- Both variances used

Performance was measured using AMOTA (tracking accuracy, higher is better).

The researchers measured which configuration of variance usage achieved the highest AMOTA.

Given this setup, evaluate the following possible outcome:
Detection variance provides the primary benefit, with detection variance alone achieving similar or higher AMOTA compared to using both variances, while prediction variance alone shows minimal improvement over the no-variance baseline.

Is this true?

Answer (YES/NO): NO